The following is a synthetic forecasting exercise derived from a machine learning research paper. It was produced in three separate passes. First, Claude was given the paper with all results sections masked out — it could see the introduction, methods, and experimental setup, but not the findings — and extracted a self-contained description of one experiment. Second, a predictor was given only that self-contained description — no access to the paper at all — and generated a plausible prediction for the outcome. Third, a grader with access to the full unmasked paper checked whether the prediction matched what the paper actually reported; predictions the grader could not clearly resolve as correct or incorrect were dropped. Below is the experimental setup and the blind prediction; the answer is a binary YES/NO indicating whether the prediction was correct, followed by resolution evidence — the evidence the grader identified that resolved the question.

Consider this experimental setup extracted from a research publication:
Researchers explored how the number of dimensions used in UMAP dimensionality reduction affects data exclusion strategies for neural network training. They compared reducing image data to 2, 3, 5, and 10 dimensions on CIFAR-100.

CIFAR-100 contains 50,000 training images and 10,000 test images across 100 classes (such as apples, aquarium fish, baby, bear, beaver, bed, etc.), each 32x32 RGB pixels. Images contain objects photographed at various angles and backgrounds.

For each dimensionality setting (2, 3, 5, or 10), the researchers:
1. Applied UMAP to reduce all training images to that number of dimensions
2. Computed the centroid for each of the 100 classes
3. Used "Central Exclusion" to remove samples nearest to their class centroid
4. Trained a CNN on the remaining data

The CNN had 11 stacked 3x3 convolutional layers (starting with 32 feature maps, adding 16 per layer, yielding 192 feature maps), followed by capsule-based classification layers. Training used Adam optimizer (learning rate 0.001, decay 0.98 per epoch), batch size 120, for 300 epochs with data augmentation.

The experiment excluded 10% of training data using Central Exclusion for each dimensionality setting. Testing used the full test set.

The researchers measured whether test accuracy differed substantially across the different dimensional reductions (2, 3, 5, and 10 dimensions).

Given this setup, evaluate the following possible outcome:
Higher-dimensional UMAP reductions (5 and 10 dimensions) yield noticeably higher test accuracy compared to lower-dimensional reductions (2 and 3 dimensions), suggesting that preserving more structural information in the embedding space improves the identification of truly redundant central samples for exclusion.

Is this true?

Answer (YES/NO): NO